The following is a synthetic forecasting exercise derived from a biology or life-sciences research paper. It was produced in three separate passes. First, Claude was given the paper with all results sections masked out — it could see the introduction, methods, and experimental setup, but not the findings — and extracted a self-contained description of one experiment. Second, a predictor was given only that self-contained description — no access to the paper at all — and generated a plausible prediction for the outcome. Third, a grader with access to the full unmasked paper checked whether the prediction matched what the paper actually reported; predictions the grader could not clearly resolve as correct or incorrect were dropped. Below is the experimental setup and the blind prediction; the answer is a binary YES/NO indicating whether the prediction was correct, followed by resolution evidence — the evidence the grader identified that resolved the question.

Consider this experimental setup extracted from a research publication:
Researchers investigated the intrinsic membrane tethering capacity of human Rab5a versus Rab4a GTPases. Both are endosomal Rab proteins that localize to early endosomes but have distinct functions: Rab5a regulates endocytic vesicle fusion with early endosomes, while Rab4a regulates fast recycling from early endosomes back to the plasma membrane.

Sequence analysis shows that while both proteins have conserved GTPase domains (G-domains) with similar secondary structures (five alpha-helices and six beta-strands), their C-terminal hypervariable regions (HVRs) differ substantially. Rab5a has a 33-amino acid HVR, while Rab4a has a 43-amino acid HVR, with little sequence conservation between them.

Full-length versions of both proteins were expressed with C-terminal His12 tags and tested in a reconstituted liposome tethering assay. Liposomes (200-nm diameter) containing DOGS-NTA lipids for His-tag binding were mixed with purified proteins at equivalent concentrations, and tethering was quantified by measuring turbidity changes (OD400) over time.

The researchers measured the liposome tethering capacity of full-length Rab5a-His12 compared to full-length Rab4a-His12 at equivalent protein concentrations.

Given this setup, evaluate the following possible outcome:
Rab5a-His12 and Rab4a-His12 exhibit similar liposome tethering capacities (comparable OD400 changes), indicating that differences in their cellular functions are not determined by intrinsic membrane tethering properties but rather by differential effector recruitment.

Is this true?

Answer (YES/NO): NO